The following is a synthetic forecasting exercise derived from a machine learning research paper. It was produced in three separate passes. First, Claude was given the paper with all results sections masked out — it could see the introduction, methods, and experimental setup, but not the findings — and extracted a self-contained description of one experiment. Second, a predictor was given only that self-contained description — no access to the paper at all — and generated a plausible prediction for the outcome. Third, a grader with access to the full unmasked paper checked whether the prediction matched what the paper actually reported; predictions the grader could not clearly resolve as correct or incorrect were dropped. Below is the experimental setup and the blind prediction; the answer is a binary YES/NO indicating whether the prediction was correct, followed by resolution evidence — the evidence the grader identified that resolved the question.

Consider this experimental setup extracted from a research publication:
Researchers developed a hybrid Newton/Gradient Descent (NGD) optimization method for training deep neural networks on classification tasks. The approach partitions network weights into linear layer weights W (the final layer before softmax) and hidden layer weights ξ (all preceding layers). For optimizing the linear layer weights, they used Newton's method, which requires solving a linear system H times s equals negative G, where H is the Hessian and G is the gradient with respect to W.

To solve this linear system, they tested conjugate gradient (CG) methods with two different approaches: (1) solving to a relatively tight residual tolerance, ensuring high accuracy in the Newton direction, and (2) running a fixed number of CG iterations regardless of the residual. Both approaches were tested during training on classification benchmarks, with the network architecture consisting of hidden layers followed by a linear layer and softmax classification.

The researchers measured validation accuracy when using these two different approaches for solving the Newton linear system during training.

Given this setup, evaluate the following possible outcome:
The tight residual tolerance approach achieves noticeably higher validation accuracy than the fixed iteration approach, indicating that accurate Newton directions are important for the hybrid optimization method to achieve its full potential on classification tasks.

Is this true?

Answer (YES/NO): NO